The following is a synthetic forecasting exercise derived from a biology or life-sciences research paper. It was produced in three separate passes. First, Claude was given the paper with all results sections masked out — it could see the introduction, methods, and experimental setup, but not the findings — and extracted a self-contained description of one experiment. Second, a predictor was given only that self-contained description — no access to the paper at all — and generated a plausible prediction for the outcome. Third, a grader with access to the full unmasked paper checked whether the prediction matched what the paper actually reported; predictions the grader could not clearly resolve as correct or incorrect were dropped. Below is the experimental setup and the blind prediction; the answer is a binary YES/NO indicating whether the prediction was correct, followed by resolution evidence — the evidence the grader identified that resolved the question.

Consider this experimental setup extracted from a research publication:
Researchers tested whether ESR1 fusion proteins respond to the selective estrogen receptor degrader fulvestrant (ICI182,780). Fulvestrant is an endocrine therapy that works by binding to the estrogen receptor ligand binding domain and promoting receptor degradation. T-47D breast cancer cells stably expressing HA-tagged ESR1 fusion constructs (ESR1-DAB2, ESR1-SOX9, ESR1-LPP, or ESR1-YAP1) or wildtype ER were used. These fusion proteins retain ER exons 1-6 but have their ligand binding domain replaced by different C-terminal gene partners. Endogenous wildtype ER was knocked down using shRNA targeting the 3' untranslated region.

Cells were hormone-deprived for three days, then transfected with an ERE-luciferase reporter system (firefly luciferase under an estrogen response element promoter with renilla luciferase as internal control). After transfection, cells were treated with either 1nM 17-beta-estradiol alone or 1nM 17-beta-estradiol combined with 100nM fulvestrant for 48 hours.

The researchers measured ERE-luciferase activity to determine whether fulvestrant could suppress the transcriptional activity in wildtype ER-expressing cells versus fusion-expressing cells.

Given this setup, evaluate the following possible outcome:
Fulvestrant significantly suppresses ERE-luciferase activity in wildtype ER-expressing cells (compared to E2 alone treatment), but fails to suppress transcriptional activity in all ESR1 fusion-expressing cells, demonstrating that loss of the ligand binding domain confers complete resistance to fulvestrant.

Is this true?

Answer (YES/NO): NO